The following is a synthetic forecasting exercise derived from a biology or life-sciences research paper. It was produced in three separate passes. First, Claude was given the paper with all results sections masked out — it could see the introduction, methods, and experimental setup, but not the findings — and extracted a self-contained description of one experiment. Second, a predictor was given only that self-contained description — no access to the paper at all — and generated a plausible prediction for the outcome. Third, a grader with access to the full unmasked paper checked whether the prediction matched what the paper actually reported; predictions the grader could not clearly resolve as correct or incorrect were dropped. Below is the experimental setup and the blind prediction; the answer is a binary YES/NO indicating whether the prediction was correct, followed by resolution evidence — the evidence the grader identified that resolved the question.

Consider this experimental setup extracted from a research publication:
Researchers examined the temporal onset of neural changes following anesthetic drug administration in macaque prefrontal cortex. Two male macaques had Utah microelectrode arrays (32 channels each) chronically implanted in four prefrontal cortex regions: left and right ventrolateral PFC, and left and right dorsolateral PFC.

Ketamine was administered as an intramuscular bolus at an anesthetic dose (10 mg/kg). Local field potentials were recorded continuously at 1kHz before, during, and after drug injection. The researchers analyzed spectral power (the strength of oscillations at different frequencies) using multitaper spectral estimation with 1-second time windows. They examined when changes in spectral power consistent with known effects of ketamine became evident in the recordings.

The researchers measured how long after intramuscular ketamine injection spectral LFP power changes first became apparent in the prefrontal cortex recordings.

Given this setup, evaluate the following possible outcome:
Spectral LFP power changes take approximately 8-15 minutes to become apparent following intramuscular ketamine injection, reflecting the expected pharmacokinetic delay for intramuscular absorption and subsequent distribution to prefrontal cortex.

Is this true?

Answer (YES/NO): NO